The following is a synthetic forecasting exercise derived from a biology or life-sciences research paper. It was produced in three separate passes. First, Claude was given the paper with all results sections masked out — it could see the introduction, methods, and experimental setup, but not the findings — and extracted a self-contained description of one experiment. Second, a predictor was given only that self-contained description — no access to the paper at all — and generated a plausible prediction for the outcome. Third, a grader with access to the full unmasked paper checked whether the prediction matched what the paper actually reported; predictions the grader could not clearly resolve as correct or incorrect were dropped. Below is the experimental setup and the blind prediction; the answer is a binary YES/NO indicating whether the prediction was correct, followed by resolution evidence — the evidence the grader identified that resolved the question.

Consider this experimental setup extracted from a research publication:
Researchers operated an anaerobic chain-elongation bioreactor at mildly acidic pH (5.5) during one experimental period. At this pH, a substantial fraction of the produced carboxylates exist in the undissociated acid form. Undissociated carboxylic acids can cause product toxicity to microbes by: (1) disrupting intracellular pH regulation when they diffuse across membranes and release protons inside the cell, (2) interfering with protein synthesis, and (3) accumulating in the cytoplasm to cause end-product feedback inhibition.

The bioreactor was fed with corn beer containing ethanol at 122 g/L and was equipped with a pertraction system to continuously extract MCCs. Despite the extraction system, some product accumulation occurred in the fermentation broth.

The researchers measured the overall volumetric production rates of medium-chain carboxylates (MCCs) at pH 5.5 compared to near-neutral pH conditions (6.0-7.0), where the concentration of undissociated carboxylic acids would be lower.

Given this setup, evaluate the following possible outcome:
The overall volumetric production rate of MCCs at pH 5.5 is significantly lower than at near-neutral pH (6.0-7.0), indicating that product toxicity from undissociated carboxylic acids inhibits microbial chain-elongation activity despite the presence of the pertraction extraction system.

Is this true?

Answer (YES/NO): NO